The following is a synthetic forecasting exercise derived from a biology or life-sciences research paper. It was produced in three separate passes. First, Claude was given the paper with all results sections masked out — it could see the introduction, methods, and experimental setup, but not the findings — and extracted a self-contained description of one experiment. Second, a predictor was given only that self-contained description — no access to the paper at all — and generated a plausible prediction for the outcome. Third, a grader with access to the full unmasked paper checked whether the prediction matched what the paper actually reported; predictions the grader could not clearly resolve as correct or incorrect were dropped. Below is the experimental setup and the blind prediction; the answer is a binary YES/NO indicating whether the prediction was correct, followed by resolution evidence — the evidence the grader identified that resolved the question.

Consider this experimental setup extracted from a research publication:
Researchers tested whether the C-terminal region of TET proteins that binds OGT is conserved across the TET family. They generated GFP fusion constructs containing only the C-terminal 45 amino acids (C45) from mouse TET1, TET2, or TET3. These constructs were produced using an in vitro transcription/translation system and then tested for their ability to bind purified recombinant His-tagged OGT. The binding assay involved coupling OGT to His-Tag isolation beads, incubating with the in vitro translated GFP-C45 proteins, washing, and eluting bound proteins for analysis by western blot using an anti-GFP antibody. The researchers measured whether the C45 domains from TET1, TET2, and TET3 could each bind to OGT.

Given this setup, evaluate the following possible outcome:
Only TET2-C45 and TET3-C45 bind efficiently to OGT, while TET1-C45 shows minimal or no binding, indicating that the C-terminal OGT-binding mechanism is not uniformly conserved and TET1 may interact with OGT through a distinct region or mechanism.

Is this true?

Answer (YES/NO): NO